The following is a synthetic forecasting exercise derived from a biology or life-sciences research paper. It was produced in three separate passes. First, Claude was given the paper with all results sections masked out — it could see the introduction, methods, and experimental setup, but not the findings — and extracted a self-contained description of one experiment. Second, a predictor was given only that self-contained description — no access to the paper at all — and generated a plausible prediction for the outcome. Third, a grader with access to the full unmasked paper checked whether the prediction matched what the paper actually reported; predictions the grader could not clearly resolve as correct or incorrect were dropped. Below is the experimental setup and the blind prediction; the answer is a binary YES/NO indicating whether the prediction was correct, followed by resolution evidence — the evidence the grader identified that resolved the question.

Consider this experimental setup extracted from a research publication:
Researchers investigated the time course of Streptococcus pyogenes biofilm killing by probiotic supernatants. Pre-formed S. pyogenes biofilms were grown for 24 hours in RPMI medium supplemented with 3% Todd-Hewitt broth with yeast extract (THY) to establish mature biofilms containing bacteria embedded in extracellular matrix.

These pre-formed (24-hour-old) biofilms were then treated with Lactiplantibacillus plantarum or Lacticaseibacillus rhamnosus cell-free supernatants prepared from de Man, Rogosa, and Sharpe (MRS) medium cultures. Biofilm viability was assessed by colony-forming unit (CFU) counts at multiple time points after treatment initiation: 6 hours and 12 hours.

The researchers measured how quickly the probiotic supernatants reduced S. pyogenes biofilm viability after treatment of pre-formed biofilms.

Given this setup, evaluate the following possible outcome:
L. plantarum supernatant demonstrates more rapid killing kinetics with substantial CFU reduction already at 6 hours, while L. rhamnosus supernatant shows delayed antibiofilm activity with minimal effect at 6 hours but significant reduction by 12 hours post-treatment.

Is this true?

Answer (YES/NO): NO